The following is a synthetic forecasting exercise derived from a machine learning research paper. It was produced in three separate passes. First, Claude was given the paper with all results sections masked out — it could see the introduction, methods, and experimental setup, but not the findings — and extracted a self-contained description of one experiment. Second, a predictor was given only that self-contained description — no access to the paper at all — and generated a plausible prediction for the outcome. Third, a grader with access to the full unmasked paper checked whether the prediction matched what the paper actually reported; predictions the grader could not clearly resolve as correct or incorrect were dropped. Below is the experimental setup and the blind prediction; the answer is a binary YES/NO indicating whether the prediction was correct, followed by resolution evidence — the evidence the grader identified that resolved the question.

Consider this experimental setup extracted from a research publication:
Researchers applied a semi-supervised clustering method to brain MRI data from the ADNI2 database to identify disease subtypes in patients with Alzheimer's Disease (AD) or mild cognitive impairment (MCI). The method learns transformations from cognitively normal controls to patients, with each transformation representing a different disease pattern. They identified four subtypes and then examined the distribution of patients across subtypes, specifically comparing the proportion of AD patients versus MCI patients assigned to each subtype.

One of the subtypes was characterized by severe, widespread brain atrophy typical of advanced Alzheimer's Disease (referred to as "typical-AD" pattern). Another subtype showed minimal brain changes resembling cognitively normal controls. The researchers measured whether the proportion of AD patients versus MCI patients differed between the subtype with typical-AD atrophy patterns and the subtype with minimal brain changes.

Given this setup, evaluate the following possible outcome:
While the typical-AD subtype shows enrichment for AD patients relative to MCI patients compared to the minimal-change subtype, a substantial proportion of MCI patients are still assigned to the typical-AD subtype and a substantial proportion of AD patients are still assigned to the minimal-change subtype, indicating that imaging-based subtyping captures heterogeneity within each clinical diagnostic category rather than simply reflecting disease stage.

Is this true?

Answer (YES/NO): NO